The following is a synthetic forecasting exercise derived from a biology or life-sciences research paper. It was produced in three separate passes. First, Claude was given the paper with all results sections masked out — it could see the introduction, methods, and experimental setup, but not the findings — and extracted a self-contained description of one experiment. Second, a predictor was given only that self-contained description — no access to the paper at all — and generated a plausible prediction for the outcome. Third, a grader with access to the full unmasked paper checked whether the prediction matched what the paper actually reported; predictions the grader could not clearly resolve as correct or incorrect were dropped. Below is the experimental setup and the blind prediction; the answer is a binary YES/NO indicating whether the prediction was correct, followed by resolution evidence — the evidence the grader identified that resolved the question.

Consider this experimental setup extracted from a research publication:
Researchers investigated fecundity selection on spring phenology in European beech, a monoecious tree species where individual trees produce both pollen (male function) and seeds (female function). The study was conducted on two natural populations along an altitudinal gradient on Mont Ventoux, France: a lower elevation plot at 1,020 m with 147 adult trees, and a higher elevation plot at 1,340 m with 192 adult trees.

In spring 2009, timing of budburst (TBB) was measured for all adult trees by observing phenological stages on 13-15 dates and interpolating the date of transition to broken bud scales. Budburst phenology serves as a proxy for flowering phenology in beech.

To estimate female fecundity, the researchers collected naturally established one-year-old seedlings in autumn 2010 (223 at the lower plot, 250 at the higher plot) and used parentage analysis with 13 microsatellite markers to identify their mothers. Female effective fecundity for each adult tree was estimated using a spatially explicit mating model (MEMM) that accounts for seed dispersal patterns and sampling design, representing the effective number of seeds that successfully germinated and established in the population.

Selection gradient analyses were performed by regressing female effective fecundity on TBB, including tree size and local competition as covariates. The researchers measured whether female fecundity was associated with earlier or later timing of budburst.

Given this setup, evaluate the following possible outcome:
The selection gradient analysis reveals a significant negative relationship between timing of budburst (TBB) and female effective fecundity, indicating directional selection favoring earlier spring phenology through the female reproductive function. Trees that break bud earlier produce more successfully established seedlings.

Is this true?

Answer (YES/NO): NO